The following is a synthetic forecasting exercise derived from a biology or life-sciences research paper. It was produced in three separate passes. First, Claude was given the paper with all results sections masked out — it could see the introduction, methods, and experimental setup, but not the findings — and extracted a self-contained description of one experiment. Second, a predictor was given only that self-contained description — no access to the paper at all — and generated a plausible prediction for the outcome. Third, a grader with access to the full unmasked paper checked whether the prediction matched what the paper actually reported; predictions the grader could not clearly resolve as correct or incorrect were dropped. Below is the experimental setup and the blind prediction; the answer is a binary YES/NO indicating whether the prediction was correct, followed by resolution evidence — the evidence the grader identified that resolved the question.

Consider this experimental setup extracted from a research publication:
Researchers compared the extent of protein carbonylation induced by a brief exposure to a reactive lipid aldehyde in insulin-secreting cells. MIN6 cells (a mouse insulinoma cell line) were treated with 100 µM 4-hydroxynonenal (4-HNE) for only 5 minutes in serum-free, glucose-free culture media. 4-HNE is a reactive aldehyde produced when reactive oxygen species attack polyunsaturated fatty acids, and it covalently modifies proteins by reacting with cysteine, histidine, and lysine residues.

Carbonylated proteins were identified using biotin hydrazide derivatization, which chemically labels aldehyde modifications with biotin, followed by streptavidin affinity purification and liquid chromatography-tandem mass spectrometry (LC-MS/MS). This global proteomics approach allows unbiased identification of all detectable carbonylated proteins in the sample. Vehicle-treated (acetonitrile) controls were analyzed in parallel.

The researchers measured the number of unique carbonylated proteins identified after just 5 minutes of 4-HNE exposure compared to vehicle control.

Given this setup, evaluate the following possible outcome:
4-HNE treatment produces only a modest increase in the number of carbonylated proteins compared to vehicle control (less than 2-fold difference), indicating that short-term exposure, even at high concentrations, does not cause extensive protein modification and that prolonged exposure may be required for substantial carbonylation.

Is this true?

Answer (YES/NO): NO